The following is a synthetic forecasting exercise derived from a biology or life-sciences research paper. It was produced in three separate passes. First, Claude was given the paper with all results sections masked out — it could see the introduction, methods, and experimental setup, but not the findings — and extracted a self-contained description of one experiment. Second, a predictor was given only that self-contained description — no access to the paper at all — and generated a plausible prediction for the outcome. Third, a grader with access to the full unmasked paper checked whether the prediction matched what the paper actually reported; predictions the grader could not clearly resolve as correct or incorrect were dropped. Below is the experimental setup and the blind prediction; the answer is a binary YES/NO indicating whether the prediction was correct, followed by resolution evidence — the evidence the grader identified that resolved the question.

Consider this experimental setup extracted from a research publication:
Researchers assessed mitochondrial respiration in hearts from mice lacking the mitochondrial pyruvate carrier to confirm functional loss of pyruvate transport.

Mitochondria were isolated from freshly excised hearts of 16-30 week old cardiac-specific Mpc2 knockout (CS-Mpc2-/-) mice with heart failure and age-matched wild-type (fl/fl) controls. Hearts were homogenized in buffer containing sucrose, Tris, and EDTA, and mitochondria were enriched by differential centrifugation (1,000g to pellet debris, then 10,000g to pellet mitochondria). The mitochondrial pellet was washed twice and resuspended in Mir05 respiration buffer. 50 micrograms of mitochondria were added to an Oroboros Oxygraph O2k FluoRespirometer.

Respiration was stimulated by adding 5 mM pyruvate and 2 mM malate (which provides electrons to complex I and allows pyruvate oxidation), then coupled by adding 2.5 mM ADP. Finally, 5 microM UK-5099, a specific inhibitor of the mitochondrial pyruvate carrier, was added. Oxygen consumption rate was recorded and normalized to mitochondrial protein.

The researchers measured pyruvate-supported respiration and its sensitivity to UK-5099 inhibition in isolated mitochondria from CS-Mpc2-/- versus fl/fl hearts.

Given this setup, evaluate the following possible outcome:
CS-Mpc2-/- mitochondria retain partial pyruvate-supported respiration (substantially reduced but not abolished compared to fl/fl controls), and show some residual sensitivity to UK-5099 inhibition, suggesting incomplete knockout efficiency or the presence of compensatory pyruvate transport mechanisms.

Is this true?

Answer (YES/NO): NO